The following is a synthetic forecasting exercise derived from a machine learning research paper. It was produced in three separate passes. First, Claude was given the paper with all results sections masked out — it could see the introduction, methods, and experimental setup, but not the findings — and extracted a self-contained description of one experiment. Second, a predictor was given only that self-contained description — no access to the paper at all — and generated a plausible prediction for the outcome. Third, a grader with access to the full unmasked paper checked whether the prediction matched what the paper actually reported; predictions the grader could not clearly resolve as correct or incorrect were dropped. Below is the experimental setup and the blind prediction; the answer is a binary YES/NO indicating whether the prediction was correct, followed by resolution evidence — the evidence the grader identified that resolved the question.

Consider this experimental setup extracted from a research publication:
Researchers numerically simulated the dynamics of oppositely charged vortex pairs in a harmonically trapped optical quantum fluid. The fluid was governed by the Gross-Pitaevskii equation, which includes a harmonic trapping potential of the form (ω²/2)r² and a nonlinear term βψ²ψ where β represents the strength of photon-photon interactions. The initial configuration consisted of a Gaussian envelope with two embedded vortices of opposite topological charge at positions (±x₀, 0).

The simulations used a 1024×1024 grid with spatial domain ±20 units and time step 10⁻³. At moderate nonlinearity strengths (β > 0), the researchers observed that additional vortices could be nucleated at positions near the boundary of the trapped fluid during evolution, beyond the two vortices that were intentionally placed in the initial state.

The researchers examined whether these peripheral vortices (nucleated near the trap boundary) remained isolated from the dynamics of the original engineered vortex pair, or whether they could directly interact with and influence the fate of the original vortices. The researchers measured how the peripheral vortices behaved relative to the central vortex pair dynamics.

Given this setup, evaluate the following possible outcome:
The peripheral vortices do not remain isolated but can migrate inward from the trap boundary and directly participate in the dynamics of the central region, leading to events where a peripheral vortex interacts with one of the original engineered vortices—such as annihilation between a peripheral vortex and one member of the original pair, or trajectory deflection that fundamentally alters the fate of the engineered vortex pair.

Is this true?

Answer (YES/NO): YES